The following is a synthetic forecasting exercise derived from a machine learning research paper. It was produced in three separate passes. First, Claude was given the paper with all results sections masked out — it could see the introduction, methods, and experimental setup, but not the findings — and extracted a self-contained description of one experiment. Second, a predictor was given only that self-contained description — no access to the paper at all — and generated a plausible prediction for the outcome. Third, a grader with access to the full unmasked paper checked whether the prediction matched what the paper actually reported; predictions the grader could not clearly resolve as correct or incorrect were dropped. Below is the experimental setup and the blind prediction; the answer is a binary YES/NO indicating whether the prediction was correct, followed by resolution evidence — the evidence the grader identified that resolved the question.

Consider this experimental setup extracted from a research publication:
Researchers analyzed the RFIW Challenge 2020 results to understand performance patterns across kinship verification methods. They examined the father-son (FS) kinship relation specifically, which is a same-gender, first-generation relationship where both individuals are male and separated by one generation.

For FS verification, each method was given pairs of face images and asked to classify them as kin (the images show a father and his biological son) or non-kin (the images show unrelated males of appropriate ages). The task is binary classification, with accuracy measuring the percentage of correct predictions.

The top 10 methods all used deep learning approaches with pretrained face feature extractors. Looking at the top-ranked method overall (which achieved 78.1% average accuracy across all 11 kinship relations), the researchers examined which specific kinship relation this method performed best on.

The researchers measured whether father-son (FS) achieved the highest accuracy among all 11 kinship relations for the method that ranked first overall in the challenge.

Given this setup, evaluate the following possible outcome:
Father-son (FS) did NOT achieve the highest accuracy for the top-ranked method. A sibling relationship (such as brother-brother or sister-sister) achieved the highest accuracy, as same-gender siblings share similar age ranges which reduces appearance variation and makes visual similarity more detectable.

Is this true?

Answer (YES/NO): NO